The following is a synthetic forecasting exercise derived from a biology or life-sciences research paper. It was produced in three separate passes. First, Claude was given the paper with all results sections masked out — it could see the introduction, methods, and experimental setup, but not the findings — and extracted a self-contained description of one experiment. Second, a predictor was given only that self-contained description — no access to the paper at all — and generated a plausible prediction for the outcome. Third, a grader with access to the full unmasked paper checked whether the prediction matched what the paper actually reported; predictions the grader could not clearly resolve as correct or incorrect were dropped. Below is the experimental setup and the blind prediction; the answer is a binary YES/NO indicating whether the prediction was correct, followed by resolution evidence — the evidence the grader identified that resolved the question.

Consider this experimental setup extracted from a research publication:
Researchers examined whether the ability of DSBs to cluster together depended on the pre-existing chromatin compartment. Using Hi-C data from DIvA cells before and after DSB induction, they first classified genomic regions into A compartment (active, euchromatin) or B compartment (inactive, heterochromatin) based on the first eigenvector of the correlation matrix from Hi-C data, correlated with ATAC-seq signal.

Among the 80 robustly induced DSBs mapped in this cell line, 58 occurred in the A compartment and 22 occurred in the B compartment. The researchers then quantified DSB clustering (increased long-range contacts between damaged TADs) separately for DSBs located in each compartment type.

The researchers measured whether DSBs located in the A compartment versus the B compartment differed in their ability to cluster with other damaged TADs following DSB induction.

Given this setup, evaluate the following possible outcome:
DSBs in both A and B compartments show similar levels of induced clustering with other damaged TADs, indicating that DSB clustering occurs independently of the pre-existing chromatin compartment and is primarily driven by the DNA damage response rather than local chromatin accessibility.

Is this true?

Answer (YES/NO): NO